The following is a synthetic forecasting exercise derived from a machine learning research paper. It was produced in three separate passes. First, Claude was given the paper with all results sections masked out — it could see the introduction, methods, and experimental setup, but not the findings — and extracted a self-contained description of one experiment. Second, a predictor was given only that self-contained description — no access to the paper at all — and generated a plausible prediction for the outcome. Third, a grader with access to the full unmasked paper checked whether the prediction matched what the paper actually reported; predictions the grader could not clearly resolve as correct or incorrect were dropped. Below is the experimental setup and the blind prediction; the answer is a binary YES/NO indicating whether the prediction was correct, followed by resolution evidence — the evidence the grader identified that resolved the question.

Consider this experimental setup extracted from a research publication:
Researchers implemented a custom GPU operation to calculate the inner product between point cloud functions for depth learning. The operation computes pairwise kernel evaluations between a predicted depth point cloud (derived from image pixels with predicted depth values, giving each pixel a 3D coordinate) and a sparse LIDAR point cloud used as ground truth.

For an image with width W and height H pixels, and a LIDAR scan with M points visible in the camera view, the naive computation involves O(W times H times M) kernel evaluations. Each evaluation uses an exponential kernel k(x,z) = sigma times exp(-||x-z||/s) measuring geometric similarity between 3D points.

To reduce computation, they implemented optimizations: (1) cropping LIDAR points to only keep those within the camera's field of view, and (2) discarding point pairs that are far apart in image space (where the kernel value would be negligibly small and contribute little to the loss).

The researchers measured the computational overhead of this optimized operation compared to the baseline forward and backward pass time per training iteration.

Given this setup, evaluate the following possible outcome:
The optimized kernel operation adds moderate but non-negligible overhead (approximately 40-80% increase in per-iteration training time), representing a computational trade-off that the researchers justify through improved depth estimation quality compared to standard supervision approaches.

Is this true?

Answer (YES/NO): NO